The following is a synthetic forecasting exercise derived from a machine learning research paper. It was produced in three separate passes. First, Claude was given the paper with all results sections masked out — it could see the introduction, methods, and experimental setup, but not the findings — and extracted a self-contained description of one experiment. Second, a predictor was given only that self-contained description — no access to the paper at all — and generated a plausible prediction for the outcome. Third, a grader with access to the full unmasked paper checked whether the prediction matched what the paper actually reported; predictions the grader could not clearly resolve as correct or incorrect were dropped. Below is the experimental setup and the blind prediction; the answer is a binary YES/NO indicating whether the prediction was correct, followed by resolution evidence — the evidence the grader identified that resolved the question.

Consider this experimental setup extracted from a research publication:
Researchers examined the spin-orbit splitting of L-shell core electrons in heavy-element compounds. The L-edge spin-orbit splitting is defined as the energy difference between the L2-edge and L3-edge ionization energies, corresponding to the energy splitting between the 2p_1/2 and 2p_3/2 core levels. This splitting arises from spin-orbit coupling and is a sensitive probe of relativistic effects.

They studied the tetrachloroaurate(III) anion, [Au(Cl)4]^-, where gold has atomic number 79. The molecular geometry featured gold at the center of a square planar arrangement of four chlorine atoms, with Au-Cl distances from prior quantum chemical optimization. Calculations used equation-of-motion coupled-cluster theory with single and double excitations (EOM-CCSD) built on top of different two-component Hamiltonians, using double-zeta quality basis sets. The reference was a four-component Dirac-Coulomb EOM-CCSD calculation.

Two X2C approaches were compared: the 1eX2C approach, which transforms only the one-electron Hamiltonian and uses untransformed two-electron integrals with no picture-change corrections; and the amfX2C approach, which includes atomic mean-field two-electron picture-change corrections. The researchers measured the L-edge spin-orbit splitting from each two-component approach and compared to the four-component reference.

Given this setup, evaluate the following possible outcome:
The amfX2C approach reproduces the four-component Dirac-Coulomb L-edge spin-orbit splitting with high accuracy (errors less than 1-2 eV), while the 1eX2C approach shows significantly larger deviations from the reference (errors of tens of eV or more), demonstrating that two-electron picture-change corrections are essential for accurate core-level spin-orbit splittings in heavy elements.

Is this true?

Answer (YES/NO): YES